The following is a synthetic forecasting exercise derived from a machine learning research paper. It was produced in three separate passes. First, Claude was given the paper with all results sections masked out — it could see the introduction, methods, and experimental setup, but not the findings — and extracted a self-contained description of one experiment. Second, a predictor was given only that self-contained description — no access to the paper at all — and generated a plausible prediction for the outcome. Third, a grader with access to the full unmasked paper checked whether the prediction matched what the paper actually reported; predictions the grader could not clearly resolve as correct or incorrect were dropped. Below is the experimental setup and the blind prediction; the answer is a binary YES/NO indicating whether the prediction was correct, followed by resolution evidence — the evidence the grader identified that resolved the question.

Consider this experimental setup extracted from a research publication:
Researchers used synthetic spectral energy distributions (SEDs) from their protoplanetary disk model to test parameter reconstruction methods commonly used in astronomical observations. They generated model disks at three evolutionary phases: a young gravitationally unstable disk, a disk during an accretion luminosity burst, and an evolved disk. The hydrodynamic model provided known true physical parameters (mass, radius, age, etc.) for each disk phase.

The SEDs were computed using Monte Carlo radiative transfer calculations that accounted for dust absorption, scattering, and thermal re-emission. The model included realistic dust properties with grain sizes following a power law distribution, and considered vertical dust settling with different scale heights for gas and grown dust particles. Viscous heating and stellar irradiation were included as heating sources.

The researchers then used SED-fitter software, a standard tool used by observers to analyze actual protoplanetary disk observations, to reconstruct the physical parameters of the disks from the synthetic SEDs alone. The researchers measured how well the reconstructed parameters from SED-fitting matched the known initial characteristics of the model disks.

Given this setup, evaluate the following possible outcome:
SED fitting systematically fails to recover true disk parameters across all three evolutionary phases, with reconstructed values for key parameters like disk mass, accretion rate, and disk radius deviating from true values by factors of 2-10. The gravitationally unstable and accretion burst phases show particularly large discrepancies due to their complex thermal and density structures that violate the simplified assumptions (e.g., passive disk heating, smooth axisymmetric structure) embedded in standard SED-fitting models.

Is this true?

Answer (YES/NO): NO